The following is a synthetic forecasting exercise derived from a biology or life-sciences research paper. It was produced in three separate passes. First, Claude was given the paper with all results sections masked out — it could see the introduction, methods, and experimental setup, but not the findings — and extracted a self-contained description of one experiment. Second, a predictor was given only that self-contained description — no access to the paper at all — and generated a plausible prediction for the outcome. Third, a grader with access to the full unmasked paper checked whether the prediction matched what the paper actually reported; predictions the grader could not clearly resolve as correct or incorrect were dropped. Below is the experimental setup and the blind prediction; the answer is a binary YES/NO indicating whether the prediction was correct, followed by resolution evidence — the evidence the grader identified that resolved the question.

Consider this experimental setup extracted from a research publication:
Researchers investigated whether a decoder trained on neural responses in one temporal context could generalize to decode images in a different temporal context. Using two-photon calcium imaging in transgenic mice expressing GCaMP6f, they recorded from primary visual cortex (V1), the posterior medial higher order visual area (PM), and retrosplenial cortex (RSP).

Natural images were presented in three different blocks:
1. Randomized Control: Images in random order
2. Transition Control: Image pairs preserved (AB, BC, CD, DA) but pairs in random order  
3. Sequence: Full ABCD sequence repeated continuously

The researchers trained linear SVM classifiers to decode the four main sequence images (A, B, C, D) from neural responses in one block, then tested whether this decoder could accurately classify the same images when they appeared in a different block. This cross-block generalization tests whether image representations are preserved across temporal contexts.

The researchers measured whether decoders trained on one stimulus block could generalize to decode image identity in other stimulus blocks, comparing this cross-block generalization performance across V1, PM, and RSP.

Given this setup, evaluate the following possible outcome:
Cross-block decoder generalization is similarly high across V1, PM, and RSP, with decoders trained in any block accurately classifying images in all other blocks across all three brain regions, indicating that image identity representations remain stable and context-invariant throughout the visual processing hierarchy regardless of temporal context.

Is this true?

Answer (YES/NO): NO